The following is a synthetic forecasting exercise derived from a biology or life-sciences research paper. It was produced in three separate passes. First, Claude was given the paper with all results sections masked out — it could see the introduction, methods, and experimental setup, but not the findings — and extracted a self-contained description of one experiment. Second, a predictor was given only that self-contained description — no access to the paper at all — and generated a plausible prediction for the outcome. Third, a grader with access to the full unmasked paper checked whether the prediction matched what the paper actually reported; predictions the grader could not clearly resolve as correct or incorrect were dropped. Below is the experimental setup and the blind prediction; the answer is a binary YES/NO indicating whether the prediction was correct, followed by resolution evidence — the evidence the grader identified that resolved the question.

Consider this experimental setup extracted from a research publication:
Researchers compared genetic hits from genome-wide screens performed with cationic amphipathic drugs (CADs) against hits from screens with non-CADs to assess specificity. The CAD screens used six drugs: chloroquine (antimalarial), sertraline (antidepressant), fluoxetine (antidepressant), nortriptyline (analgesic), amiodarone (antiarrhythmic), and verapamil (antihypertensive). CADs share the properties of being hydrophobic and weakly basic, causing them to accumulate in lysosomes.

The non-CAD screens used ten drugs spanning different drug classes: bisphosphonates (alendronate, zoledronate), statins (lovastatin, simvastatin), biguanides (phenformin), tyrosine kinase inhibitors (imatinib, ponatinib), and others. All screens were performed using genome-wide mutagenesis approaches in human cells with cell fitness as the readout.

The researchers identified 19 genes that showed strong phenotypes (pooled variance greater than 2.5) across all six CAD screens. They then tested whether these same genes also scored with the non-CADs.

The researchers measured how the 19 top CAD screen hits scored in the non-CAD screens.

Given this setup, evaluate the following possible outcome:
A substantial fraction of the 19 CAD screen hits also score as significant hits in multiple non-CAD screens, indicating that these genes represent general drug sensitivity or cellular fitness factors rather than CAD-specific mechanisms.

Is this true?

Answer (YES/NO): NO